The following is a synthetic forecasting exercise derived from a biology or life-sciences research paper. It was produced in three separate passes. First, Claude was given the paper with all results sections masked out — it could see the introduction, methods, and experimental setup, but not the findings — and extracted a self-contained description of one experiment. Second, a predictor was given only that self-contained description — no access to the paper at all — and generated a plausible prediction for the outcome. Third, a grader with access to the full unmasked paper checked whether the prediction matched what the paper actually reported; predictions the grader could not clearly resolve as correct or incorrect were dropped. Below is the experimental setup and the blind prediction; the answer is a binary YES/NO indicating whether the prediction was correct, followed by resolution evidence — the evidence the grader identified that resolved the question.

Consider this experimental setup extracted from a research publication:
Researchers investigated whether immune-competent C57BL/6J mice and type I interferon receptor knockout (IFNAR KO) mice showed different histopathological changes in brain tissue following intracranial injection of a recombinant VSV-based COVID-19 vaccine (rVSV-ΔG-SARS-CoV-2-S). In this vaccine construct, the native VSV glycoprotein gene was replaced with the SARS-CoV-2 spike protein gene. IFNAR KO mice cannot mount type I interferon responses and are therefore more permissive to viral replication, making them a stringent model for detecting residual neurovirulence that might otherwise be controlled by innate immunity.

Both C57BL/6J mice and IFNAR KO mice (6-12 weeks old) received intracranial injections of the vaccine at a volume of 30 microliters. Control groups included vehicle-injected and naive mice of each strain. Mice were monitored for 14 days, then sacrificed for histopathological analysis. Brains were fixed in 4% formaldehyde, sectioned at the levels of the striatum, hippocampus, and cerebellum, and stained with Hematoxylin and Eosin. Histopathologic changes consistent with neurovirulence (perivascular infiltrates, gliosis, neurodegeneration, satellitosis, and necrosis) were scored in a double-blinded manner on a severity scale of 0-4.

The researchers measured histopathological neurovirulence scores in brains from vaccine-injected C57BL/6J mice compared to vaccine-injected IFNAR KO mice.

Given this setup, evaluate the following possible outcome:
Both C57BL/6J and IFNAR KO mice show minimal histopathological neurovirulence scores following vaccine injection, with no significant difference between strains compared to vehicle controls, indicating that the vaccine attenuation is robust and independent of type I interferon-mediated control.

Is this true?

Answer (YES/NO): YES